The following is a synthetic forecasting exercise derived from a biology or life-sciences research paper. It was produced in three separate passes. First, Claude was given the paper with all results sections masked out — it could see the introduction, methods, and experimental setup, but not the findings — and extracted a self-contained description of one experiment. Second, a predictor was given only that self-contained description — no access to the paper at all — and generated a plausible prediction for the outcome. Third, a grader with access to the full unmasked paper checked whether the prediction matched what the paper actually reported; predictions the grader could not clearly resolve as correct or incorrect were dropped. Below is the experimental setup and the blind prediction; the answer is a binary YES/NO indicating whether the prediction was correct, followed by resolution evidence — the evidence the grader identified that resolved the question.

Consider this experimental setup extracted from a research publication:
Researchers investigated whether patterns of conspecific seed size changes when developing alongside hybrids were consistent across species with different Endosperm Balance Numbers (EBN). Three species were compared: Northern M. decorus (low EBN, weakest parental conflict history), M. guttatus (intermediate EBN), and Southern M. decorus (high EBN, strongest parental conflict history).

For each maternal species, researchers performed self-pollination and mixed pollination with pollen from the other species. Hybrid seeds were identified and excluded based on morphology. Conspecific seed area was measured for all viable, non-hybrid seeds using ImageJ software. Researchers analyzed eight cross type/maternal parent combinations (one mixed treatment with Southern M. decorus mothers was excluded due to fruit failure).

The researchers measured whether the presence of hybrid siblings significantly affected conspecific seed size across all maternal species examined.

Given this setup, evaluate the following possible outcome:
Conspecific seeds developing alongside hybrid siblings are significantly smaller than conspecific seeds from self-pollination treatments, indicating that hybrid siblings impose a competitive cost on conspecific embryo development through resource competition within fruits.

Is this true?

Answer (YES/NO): NO